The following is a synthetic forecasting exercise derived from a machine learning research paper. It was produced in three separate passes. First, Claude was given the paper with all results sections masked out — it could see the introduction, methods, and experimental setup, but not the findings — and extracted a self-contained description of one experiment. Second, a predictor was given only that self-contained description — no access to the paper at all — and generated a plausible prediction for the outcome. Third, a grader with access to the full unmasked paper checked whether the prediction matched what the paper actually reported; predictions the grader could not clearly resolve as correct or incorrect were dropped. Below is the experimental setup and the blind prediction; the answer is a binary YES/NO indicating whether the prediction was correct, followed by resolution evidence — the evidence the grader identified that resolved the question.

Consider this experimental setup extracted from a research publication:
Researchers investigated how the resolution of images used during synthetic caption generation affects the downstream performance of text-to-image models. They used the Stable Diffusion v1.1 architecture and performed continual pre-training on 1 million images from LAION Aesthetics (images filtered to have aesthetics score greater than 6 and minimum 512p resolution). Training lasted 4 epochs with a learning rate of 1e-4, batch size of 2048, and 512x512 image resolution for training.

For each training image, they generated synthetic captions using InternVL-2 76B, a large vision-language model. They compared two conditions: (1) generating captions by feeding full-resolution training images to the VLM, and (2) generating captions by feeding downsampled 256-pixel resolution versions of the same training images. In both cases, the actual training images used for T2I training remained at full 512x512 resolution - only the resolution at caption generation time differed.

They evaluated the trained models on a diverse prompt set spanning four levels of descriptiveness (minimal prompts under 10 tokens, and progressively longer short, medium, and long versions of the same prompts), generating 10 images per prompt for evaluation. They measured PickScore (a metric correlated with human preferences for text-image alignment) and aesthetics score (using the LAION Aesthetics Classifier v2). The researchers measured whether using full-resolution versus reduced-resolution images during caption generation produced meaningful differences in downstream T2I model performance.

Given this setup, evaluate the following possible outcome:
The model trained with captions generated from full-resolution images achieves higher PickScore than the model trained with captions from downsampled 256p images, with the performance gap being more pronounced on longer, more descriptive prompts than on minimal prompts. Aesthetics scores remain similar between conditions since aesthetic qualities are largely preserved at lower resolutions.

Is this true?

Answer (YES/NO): NO